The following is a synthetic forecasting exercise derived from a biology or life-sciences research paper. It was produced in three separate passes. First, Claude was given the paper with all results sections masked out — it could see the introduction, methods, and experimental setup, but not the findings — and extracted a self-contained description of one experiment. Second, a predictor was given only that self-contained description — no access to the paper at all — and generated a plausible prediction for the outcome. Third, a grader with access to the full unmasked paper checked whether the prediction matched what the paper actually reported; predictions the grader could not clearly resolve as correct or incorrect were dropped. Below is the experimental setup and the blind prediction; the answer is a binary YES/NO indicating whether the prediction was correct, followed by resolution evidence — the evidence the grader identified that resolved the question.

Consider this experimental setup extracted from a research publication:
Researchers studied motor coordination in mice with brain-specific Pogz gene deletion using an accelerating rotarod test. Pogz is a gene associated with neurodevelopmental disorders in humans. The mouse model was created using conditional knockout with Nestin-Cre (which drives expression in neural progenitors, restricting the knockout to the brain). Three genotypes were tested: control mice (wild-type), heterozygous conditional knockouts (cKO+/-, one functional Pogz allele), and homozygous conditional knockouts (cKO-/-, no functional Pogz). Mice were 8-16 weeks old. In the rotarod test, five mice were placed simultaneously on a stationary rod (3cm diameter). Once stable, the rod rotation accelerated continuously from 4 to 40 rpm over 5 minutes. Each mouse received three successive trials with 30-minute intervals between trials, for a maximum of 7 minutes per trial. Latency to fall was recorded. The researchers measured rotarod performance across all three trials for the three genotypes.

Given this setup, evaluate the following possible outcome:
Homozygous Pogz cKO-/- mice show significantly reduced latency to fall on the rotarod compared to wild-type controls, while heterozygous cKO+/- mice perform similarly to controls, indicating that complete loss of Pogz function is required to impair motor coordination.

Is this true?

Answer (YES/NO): NO